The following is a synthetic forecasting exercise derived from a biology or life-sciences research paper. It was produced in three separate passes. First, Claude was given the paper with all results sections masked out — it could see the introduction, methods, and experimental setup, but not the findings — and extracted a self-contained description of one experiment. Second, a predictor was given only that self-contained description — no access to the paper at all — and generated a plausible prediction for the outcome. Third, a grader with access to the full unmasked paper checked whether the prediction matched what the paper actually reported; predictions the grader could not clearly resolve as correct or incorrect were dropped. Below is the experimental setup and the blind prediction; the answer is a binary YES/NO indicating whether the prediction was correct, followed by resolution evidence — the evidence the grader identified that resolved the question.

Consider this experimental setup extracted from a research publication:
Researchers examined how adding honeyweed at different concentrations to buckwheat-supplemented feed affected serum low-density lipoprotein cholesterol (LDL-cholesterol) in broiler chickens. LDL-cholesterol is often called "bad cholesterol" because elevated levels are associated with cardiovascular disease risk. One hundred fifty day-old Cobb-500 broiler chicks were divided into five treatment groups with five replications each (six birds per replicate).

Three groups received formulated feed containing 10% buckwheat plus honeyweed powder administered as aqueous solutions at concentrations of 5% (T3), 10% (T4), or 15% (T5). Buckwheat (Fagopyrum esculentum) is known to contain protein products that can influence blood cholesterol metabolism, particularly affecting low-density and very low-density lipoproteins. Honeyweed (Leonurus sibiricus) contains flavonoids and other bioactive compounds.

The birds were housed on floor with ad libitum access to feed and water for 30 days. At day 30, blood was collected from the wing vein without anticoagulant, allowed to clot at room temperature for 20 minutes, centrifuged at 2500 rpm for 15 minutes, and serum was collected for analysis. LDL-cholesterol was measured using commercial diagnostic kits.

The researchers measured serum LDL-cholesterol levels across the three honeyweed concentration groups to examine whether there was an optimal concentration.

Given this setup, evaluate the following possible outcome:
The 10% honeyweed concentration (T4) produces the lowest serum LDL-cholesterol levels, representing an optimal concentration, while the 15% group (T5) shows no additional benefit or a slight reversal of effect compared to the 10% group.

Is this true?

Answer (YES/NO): NO